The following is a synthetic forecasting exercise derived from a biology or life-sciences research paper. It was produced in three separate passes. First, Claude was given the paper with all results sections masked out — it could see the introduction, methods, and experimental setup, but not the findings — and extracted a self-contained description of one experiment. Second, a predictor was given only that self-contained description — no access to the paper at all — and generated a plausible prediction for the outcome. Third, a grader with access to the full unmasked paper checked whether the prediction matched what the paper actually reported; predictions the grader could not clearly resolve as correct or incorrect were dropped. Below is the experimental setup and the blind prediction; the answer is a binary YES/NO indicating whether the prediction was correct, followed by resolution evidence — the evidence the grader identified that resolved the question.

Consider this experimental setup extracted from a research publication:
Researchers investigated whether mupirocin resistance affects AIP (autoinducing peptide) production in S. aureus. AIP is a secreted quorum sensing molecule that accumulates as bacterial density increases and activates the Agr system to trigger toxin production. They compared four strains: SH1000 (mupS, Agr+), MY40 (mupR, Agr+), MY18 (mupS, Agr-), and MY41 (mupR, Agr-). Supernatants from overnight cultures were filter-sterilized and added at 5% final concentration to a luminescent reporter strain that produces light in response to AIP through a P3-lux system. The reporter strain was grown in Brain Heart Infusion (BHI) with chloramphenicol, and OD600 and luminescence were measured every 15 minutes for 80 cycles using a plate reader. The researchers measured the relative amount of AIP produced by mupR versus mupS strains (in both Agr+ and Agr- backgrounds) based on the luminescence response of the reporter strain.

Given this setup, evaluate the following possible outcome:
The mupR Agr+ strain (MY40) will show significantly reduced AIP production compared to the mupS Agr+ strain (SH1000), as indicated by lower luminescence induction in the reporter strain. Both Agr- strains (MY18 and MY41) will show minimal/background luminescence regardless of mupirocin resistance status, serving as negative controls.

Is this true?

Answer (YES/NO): NO